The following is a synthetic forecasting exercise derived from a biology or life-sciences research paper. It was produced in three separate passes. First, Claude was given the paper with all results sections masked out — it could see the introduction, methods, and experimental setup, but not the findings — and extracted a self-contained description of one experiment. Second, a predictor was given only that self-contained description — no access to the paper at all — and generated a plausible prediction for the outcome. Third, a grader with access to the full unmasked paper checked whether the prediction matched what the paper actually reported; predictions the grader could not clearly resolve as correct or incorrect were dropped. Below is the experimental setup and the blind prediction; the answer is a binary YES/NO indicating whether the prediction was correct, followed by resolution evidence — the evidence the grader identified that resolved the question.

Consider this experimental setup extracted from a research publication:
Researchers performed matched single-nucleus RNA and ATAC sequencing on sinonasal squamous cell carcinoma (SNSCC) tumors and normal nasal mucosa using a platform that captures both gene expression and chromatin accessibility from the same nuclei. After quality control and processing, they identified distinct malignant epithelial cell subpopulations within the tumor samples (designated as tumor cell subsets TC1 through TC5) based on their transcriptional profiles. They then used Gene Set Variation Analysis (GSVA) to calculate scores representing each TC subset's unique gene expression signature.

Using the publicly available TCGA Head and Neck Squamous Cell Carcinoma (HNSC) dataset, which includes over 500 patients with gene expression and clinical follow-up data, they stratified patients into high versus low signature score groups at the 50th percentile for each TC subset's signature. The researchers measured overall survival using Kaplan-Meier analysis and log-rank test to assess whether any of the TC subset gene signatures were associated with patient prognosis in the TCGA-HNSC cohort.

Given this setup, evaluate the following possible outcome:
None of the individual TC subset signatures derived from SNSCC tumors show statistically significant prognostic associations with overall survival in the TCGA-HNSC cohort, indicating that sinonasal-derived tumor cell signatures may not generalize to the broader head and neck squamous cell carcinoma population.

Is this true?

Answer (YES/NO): NO